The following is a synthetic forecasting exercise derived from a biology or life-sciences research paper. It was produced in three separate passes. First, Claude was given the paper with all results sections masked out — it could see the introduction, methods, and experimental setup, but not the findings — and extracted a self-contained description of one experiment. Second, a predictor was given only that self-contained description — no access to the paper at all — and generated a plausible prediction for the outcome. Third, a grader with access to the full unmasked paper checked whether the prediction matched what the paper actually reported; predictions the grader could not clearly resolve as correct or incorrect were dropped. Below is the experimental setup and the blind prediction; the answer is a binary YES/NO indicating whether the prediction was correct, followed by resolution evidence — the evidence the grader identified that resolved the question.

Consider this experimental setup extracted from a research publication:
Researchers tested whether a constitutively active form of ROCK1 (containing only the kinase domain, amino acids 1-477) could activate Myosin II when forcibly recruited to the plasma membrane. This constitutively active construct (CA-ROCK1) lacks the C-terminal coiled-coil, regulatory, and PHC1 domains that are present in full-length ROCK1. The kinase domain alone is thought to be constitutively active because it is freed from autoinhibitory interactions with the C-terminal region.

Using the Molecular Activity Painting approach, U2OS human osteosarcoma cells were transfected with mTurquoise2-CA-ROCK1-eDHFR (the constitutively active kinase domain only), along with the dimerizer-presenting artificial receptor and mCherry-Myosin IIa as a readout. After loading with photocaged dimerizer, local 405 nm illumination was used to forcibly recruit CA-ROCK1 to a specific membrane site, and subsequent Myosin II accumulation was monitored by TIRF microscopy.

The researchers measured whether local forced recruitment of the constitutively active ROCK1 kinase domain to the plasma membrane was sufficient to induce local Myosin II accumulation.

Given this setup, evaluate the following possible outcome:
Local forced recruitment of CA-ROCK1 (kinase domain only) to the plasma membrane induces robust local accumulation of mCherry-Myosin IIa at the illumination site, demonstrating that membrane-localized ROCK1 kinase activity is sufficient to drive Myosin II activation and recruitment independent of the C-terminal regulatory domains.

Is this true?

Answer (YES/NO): NO